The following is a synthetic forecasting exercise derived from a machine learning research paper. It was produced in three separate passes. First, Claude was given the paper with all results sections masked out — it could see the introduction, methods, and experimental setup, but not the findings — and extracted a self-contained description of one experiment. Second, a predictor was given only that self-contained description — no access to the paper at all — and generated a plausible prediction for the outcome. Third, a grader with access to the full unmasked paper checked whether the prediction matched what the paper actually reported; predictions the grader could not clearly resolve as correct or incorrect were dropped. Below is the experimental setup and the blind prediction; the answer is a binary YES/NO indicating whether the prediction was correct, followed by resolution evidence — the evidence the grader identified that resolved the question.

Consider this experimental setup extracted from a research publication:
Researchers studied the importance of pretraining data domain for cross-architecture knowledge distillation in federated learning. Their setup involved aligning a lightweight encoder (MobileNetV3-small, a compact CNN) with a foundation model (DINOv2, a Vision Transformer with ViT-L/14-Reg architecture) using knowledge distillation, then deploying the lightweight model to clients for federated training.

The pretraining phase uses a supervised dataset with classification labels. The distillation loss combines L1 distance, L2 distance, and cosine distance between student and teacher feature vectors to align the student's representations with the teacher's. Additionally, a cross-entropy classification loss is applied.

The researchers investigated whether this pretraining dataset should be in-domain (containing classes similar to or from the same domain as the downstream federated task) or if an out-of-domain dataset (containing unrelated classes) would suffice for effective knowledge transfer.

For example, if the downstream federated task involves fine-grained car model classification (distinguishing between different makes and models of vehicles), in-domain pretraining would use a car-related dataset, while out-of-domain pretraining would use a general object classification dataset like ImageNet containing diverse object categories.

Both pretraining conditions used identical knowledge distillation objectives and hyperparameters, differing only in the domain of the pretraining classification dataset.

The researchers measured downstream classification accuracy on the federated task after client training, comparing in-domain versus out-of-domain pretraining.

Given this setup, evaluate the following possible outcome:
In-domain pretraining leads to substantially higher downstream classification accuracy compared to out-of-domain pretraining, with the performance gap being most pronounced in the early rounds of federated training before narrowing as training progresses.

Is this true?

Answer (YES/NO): NO